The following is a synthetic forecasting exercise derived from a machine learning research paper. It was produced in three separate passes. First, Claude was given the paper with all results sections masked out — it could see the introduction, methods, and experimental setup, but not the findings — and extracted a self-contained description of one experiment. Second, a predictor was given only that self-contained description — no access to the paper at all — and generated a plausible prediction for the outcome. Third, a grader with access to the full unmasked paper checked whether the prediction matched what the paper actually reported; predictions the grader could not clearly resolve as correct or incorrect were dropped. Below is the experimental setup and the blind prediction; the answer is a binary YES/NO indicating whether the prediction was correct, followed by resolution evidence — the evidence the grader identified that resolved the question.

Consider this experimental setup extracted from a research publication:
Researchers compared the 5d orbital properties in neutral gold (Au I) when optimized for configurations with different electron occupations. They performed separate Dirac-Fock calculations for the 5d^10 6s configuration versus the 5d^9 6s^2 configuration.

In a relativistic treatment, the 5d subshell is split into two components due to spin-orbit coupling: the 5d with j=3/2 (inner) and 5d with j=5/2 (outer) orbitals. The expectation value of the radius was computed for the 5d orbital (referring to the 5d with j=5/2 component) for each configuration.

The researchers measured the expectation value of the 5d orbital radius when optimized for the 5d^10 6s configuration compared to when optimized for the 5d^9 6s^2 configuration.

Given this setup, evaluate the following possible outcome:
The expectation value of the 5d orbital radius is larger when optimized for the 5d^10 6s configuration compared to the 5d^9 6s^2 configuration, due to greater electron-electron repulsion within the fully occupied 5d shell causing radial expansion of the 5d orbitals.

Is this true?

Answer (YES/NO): YES